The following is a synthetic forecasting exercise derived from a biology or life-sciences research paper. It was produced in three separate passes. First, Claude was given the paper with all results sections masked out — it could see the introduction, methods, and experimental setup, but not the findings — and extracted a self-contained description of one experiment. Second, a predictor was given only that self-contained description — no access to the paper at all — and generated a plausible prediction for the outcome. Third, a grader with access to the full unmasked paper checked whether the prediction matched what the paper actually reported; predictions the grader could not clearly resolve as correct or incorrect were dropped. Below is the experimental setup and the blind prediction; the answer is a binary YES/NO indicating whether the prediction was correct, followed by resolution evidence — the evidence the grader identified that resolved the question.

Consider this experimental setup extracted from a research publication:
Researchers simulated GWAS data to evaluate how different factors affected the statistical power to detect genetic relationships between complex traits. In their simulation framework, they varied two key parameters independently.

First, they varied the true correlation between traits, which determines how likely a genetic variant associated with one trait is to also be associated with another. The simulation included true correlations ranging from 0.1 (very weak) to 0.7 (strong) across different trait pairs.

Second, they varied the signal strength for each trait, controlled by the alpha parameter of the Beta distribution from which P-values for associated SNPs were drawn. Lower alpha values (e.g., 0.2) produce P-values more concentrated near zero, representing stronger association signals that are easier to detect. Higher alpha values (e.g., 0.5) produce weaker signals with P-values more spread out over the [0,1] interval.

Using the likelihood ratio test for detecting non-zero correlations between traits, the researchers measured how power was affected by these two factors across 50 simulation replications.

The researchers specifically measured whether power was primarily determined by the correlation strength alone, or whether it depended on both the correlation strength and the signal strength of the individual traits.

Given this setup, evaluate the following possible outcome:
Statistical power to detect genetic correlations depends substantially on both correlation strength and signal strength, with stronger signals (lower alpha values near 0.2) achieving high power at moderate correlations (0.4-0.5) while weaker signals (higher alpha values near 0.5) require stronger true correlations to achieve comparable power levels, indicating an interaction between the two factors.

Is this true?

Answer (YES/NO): YES